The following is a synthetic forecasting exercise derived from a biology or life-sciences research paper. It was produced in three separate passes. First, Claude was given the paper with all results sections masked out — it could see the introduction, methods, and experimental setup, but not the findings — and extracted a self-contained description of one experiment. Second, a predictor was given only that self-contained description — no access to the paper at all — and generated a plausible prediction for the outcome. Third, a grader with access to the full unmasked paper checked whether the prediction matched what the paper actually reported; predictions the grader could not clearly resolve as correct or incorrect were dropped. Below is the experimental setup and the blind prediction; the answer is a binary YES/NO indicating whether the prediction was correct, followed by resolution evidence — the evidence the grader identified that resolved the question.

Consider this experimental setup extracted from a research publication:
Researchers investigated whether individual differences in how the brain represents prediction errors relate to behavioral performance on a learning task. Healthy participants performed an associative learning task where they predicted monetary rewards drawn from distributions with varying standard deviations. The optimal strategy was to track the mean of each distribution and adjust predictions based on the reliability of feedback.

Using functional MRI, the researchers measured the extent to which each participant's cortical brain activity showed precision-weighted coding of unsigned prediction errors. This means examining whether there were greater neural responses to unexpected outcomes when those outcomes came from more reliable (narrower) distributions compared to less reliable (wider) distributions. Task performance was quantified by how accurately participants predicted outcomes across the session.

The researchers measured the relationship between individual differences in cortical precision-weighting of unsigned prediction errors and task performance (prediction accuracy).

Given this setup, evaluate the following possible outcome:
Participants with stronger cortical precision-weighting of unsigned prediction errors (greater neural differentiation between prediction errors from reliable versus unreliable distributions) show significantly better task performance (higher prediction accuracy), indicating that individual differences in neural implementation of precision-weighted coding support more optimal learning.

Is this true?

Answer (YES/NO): YES